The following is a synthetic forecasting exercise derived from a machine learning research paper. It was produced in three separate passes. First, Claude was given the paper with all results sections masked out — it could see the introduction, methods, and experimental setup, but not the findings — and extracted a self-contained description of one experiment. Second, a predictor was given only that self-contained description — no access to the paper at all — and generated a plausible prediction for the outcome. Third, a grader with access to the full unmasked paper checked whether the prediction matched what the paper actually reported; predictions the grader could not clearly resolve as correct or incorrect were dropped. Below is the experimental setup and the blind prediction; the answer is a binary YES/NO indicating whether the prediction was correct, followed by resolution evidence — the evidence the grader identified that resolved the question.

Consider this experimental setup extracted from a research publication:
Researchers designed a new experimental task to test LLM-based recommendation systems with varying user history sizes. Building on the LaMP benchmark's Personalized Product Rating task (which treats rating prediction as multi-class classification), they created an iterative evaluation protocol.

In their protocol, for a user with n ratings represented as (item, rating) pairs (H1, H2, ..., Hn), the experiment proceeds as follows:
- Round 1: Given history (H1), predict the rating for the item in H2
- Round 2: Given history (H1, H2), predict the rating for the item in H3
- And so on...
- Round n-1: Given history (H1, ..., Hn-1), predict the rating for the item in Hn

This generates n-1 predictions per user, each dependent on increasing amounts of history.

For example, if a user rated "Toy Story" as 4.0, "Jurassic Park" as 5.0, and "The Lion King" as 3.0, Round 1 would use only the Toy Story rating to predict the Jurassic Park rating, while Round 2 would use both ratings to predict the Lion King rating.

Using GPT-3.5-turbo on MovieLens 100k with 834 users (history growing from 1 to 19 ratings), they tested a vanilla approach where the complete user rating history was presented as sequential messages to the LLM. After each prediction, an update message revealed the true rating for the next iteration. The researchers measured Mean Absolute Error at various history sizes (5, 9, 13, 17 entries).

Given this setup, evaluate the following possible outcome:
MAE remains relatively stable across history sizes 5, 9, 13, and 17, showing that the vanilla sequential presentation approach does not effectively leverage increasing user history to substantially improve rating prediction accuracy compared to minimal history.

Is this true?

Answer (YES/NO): YES